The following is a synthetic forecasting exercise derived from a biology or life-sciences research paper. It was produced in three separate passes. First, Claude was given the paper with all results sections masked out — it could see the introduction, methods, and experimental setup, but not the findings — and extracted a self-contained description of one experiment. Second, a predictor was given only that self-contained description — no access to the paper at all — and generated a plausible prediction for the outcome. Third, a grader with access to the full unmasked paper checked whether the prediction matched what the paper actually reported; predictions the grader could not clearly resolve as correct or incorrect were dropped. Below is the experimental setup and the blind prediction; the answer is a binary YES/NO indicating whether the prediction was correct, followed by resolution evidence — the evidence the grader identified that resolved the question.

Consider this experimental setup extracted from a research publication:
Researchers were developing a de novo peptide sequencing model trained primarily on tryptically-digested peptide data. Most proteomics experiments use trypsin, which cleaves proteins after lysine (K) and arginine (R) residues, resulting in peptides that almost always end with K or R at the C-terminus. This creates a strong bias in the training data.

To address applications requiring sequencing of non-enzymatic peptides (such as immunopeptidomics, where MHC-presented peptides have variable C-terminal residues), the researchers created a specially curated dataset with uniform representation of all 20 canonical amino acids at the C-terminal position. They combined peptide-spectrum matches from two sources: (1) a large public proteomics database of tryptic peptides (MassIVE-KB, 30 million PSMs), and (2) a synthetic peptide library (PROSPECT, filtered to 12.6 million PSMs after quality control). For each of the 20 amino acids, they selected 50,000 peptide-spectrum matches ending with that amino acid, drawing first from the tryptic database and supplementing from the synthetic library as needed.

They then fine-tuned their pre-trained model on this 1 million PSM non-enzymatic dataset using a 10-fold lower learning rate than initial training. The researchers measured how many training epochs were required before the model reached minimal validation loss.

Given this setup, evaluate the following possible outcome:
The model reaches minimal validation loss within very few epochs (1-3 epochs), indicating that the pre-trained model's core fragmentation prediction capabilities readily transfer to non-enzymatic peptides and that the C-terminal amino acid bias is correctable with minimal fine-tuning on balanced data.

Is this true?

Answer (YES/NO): NO